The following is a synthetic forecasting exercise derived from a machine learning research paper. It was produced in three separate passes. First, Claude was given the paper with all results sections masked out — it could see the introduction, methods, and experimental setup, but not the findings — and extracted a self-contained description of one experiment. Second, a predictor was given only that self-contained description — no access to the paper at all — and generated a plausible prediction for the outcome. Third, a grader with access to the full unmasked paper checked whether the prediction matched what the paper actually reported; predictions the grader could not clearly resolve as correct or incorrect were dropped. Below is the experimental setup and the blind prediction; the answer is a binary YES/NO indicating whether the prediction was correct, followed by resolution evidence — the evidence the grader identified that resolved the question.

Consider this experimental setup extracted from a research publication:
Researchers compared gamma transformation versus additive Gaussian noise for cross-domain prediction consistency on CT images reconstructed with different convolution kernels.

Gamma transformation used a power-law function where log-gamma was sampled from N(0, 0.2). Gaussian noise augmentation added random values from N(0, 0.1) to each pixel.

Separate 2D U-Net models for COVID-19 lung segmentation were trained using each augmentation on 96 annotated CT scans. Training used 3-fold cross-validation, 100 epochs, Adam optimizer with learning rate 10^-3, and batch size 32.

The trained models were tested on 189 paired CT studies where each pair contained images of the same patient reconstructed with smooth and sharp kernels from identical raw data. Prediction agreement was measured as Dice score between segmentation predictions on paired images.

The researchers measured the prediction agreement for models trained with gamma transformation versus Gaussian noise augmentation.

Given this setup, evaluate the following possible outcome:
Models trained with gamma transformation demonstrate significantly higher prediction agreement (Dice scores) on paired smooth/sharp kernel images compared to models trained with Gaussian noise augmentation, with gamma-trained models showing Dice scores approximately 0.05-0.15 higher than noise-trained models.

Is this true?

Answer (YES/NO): NO